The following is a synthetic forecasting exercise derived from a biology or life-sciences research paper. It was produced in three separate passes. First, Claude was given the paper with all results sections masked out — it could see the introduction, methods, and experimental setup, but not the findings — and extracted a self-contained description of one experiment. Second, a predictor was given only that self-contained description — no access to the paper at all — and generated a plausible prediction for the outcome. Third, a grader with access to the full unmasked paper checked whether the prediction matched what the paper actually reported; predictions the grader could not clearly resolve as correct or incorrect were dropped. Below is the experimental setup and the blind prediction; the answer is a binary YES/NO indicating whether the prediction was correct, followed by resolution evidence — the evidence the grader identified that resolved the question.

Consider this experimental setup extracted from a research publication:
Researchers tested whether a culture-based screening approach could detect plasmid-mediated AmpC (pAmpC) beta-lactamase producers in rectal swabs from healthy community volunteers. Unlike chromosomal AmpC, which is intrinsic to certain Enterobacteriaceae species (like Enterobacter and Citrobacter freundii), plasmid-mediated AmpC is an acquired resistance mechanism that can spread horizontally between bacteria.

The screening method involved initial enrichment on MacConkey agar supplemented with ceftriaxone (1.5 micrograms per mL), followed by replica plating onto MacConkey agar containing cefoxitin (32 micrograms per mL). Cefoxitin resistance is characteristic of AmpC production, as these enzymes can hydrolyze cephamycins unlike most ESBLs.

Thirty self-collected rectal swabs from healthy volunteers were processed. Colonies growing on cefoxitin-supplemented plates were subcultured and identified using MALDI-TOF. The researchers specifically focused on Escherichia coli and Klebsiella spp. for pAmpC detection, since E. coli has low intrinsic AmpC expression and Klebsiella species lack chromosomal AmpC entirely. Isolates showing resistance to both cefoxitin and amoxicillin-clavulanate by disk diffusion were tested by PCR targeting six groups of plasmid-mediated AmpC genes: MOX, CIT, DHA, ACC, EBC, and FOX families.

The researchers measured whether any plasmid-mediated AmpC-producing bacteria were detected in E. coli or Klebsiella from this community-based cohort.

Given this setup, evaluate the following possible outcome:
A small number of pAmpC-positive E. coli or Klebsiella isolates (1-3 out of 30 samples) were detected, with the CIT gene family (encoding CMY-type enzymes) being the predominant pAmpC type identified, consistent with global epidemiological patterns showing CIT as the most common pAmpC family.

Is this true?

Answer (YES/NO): YES